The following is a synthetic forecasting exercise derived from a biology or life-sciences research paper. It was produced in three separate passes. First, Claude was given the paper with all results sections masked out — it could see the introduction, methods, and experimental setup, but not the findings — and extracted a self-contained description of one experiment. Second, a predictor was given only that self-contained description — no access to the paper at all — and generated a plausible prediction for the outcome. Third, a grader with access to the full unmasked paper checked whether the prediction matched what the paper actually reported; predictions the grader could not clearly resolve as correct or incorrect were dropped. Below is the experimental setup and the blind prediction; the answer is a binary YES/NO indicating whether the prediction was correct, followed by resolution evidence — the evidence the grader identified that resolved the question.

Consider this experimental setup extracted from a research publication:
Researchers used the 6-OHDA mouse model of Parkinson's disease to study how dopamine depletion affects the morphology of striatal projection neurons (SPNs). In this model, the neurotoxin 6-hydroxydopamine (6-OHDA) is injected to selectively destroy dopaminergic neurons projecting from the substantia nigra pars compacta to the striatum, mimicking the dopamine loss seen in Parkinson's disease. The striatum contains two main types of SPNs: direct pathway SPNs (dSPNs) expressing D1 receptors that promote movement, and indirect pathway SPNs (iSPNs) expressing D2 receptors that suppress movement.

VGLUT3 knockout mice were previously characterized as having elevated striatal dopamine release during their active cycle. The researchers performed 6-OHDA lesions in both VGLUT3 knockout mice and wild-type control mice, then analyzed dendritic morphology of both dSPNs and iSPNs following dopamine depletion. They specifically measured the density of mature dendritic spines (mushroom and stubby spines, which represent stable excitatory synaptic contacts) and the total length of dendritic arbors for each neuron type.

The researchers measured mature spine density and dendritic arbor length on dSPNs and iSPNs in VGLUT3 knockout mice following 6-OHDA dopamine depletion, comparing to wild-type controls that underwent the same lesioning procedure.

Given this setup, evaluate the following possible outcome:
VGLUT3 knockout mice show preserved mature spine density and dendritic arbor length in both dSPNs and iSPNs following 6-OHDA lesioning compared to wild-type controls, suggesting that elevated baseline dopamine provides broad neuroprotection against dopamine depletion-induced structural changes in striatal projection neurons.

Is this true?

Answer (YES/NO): NO